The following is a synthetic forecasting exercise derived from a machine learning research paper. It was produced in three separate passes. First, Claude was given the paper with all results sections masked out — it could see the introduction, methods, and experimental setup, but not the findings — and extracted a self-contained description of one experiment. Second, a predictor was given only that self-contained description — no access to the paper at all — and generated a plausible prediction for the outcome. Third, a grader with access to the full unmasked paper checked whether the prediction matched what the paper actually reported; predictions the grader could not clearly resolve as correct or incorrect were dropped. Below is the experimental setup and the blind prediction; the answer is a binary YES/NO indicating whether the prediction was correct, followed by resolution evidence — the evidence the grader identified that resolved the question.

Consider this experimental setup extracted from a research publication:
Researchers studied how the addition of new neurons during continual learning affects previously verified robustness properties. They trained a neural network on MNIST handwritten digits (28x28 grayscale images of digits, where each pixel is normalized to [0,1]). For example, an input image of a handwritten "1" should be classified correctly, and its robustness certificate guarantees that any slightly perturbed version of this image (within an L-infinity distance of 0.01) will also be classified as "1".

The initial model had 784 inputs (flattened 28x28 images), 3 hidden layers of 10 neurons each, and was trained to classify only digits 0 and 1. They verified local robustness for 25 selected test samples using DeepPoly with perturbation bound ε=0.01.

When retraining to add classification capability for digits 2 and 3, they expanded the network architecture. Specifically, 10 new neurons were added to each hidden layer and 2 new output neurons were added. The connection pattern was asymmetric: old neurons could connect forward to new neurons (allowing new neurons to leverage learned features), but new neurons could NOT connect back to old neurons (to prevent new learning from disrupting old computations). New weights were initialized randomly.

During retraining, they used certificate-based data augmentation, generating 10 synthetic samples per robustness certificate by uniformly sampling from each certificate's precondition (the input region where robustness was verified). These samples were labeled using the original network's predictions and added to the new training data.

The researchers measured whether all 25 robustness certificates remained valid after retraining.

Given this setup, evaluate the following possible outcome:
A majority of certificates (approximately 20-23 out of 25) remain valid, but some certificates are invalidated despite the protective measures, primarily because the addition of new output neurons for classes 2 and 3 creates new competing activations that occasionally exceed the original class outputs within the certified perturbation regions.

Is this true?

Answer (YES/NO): NO